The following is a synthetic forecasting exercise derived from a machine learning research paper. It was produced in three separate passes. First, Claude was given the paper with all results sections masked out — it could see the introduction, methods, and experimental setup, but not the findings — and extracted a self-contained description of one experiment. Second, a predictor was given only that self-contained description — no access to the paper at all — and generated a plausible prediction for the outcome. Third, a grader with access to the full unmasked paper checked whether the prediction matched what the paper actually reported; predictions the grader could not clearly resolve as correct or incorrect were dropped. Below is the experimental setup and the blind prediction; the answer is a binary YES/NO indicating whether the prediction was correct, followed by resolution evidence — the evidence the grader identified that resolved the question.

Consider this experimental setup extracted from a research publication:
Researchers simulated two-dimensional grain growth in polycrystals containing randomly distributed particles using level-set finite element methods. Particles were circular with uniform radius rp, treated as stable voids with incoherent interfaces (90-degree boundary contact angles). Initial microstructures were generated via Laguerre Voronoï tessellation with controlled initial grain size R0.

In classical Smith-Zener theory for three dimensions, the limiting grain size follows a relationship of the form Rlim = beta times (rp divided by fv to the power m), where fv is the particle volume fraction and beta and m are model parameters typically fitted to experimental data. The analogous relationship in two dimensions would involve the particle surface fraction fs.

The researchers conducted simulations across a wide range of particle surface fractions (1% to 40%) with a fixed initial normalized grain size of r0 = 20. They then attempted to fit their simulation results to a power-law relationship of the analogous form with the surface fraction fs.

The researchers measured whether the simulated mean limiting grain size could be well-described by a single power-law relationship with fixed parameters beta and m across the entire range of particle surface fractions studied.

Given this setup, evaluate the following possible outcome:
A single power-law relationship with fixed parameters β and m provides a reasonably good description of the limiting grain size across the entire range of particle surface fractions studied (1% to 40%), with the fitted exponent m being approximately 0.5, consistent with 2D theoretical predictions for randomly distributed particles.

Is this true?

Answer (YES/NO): NO